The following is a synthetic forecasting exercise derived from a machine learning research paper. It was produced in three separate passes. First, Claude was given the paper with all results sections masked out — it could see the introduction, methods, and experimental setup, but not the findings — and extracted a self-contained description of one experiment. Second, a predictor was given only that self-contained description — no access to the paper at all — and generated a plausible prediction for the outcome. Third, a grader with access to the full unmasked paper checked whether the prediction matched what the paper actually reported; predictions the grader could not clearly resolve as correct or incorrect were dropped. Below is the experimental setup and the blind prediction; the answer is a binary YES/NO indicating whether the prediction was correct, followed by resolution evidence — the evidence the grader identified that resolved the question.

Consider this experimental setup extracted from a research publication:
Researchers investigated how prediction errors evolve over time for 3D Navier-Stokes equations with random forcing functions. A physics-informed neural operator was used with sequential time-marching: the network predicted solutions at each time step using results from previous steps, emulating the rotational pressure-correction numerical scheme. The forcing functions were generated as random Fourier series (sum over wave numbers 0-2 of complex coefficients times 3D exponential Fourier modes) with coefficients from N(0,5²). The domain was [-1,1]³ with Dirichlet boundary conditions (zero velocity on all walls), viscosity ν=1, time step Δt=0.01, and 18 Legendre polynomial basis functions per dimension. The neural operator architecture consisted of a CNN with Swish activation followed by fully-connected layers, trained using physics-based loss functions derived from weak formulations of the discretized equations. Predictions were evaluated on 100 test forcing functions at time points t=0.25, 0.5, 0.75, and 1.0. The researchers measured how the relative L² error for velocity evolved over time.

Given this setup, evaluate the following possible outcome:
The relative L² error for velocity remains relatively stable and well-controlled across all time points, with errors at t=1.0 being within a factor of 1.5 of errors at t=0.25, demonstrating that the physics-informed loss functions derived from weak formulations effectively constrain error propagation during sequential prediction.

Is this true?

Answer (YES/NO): NO